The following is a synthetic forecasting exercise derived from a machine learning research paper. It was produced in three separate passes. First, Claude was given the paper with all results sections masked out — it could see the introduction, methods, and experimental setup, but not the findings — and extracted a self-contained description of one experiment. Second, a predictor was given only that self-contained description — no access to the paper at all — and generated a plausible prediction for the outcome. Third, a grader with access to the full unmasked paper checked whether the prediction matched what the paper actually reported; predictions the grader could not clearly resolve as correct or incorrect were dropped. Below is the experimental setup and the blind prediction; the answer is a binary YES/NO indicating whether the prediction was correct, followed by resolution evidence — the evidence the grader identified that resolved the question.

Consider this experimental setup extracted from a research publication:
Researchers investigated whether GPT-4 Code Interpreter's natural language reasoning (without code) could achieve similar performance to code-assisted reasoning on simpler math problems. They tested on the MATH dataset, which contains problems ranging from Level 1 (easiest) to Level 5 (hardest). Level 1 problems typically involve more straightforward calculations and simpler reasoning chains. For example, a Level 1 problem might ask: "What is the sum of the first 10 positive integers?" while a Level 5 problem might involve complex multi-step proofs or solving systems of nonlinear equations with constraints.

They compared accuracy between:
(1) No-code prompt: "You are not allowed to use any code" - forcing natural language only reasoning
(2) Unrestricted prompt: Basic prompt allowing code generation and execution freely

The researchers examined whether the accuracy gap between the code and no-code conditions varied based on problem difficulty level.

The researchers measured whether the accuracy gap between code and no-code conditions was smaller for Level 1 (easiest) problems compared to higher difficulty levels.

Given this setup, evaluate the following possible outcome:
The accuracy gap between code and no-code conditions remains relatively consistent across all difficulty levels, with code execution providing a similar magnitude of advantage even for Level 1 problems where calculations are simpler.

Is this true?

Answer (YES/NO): NO